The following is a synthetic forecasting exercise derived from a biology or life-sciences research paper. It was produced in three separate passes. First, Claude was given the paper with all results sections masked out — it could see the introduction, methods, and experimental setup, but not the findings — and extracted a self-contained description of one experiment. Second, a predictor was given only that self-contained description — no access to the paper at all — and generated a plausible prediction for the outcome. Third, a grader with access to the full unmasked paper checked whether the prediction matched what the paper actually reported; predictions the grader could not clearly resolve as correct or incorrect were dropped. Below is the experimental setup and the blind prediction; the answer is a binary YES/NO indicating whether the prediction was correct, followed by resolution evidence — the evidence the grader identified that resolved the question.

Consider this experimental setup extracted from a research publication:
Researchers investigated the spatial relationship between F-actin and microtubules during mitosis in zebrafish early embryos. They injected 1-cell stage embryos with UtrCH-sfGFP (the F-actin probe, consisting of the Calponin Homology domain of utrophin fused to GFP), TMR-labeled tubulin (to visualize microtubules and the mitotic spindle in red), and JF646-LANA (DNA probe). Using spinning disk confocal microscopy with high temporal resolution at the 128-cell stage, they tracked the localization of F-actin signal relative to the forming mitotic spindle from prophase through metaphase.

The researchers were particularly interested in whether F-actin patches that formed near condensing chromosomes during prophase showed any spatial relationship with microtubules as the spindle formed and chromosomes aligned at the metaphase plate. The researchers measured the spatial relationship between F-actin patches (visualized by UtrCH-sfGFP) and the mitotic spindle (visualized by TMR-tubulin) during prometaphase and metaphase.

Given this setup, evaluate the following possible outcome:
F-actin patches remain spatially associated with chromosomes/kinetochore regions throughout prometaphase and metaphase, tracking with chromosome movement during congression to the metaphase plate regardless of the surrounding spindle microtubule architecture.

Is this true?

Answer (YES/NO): NO